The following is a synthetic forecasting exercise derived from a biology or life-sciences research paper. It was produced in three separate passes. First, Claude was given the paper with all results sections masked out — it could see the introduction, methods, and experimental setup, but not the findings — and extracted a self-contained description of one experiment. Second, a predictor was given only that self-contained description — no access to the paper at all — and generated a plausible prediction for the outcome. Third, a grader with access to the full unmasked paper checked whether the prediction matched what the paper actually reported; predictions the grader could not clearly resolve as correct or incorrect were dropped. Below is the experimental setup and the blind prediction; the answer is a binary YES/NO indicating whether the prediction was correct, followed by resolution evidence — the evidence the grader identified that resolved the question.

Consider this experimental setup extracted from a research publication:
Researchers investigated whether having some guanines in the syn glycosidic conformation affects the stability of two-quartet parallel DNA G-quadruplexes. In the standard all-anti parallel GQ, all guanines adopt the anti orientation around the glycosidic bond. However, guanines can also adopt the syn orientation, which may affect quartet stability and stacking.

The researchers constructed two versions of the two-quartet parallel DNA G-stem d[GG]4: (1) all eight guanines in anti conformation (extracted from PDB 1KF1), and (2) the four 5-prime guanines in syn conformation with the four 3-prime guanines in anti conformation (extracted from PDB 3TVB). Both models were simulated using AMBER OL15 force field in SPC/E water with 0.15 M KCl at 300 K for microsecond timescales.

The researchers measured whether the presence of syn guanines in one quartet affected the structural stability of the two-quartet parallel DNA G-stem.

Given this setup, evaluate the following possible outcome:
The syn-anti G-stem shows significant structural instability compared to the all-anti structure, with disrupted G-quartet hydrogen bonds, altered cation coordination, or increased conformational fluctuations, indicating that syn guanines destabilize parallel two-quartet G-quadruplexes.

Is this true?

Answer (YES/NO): NO